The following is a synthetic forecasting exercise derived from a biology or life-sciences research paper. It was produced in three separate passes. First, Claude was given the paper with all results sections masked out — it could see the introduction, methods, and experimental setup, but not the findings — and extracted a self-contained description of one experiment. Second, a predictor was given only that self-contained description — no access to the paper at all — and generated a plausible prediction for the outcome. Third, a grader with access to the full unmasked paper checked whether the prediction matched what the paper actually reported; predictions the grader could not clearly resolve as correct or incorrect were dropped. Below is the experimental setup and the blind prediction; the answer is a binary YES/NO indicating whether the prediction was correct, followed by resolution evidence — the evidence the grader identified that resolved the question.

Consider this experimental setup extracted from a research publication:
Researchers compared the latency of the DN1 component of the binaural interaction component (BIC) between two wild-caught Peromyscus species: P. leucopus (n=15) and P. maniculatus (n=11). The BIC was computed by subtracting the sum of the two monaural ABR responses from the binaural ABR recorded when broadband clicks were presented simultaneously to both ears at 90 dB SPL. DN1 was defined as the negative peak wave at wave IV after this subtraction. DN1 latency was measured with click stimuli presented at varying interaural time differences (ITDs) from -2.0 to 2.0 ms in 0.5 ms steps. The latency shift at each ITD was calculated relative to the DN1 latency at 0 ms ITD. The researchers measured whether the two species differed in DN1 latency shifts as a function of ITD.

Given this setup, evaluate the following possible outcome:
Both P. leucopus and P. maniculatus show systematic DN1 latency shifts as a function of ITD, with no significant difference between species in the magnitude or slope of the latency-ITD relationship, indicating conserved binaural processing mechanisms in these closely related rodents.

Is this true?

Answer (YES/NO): NO